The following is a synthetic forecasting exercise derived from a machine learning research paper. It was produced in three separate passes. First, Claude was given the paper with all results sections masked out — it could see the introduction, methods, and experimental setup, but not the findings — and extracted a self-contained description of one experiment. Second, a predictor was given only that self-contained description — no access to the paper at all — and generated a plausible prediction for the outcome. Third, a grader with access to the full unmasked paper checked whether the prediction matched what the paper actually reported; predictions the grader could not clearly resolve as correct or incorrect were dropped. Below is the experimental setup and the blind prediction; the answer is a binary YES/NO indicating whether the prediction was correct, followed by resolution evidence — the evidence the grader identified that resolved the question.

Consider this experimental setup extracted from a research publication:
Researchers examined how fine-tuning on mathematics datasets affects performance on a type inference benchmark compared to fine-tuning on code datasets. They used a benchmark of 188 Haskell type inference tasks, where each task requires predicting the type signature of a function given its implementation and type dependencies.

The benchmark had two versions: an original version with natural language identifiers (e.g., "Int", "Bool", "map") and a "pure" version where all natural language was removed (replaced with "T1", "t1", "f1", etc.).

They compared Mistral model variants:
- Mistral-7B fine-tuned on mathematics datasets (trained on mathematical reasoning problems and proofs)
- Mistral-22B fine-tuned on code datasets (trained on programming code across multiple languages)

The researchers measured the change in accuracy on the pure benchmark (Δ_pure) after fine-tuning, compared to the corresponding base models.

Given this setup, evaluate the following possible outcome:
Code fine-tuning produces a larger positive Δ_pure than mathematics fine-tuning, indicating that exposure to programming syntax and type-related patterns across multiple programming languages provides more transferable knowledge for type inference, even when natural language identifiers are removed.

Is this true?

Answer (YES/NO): NO